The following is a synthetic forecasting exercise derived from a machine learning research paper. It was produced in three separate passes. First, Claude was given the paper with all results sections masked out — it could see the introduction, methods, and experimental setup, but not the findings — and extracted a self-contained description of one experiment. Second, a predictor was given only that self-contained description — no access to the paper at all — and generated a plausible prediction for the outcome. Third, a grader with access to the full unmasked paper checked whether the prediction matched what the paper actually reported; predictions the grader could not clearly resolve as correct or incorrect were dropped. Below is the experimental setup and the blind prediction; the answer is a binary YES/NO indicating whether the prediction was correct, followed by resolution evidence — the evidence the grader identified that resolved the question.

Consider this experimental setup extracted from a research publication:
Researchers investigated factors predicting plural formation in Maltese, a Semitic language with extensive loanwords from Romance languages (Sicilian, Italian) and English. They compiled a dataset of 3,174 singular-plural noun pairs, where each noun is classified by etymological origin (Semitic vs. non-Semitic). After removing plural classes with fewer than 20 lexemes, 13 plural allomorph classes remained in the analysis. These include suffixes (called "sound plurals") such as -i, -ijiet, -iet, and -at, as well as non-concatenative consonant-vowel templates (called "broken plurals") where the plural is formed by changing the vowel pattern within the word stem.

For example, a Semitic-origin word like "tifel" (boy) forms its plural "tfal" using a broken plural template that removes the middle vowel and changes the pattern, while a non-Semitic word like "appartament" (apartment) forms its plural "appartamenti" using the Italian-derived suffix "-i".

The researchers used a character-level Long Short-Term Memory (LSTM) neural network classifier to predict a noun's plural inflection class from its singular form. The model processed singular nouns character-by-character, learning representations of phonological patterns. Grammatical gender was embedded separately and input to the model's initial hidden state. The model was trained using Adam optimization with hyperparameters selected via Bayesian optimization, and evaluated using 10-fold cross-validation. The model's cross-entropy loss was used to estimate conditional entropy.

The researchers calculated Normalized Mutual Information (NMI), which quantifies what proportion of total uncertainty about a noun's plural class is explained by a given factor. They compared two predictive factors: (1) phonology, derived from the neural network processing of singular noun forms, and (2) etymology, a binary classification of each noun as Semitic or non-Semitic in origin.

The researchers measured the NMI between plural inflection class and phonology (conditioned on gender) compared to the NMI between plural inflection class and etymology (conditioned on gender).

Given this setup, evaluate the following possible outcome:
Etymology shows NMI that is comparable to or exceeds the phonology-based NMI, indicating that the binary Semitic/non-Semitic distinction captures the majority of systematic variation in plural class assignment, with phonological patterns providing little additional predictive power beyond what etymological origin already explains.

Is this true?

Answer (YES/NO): NO